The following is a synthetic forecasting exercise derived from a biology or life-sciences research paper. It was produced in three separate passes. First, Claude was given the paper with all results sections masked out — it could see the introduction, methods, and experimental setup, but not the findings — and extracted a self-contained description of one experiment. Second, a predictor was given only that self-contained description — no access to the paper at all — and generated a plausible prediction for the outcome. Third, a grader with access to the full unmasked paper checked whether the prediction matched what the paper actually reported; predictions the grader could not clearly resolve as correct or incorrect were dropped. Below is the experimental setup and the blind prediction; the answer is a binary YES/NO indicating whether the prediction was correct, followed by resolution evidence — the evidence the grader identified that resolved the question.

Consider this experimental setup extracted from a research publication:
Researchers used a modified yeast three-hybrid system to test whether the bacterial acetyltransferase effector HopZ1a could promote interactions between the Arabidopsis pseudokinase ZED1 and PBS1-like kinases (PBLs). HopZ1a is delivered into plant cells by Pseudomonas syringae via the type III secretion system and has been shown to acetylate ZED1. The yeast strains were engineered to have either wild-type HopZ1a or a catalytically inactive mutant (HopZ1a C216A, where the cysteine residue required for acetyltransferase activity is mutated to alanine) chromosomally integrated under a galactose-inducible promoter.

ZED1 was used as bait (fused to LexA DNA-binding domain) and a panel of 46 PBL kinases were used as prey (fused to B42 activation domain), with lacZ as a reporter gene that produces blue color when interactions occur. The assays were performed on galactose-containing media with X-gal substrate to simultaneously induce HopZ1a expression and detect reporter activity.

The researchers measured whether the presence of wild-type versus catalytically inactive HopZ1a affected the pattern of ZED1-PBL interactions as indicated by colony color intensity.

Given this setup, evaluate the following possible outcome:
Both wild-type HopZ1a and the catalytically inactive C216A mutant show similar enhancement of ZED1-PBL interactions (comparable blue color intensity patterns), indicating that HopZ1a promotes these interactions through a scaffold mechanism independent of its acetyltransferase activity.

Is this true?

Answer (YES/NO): NO